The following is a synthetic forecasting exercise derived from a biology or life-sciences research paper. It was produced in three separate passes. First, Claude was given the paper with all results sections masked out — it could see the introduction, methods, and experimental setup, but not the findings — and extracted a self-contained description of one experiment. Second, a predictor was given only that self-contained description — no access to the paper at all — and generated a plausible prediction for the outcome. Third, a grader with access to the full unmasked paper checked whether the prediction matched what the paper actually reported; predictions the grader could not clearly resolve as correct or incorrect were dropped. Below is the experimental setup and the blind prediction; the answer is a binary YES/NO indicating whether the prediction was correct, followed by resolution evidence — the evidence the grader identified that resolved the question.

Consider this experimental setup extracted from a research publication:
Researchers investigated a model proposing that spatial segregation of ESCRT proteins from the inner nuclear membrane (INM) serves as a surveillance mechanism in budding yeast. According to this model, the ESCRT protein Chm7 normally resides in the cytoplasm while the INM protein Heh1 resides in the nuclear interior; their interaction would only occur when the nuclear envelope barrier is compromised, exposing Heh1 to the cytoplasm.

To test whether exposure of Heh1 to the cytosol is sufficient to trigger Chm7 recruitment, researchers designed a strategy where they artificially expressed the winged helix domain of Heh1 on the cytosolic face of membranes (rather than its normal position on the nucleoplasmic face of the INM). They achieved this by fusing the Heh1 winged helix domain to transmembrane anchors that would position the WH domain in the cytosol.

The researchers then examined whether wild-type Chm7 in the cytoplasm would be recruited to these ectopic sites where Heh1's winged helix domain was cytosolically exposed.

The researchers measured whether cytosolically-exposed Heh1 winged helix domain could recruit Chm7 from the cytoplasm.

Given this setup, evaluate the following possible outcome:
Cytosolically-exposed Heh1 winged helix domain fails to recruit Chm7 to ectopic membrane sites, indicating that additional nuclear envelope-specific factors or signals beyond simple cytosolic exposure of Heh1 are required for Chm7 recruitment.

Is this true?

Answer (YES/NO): NO